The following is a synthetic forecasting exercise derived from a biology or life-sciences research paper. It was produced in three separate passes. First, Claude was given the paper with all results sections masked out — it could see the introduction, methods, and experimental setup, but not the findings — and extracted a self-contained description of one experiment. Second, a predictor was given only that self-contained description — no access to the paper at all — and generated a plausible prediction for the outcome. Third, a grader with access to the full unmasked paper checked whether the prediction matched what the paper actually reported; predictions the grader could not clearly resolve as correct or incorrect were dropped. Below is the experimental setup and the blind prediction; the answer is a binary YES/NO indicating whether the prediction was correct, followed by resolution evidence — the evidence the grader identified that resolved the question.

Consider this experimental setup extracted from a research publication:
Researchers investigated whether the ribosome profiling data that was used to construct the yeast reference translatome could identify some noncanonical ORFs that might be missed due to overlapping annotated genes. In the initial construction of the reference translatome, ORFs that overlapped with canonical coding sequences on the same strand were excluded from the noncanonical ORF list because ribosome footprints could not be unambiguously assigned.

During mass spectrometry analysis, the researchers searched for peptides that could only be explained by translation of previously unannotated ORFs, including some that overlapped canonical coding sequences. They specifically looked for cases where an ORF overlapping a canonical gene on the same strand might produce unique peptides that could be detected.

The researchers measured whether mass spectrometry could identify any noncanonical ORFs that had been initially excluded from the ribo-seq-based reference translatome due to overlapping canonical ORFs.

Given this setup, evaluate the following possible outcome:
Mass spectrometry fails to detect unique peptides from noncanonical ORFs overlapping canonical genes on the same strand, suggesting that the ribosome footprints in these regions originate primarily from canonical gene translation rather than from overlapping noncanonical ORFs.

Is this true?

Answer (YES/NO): NO